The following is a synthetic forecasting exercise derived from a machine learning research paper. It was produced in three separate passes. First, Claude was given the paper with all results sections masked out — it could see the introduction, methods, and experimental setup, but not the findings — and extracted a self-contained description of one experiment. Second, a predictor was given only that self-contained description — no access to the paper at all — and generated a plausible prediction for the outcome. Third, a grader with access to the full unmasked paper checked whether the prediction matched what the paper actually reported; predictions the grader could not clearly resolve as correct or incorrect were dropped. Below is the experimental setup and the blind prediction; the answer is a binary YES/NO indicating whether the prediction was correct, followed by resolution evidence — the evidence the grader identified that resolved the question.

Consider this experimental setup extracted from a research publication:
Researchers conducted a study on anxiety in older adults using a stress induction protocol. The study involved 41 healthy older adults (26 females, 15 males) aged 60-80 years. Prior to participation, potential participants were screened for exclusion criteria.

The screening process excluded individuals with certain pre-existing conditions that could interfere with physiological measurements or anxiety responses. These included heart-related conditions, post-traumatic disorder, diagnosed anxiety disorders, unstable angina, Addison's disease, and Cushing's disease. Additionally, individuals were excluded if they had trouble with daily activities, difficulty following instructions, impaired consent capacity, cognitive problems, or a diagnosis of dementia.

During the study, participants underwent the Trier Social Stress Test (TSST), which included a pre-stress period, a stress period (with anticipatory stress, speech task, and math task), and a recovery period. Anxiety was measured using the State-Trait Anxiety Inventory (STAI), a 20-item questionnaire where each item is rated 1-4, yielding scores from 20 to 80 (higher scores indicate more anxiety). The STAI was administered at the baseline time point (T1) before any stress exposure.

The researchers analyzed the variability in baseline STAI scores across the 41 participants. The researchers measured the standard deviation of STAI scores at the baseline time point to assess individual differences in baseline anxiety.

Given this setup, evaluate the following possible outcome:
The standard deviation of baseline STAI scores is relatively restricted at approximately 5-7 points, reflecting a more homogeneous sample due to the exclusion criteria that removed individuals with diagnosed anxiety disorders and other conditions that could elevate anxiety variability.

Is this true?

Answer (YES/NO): NO